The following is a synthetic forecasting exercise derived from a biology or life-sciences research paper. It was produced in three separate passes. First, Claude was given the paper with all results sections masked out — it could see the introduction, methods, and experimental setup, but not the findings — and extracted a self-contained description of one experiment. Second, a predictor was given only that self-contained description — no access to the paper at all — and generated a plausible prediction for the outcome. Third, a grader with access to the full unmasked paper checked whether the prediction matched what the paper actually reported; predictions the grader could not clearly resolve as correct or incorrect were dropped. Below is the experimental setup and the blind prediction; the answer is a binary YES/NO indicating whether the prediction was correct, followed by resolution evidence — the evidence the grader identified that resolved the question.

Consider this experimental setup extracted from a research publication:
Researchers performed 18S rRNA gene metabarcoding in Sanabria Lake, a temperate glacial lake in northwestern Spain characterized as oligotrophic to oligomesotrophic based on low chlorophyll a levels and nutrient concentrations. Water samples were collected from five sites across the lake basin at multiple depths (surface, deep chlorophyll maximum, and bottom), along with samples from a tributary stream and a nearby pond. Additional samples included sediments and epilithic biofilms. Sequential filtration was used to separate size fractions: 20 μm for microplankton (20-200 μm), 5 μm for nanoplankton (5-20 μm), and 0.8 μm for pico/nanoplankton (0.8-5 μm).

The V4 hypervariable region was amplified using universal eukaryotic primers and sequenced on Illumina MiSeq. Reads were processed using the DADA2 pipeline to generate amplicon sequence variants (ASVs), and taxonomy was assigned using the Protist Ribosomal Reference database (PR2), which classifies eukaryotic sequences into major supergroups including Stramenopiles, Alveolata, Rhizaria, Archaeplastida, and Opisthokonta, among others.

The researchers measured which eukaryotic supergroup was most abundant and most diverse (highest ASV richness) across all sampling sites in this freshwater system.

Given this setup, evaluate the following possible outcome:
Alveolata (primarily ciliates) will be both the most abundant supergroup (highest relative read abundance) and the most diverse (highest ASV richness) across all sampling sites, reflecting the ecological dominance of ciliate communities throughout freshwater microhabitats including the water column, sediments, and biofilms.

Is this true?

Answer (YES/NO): NO